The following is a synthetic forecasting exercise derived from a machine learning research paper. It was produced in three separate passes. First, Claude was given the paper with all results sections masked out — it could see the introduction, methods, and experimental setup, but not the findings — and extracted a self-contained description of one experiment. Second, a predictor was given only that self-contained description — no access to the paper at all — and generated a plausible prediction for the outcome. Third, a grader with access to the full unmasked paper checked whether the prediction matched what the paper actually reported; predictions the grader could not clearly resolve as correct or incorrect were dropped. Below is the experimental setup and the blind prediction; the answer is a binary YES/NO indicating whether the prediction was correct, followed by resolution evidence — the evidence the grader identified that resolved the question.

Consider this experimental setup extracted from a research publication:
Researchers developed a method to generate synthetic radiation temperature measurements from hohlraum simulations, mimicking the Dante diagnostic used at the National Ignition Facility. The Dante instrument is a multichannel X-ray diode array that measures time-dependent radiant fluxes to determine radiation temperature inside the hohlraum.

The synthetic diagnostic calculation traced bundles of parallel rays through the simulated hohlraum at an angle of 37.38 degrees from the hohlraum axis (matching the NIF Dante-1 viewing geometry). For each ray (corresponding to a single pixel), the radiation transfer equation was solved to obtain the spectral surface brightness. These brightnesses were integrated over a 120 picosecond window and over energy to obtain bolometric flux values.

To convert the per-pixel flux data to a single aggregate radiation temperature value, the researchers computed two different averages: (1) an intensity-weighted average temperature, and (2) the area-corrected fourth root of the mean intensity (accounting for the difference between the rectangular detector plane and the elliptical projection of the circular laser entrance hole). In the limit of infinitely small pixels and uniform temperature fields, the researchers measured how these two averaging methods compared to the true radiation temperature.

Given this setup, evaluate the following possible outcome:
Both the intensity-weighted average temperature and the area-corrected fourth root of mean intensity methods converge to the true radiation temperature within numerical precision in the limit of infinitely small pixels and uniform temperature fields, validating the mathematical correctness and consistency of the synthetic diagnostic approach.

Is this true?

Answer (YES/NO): NO